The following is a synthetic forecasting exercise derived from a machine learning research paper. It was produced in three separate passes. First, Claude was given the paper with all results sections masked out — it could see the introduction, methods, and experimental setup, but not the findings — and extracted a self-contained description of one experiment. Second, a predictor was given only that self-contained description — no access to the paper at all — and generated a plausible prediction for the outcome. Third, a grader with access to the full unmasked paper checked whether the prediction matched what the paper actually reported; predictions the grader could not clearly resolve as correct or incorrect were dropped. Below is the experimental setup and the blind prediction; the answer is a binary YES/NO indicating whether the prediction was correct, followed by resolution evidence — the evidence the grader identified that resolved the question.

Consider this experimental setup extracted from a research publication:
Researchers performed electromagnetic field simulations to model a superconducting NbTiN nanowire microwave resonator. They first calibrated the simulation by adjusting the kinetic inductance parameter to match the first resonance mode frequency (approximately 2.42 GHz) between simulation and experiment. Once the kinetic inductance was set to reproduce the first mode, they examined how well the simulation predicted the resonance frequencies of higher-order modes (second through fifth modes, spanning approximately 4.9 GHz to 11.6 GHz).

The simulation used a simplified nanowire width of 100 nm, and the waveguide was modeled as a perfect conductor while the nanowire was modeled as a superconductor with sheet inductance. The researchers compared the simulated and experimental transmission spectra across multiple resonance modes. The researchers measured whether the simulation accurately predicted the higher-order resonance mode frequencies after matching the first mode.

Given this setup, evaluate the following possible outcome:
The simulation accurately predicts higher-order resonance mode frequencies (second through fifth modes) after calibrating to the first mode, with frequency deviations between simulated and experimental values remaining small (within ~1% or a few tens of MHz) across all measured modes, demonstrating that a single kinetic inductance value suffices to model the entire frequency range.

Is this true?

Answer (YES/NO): NO